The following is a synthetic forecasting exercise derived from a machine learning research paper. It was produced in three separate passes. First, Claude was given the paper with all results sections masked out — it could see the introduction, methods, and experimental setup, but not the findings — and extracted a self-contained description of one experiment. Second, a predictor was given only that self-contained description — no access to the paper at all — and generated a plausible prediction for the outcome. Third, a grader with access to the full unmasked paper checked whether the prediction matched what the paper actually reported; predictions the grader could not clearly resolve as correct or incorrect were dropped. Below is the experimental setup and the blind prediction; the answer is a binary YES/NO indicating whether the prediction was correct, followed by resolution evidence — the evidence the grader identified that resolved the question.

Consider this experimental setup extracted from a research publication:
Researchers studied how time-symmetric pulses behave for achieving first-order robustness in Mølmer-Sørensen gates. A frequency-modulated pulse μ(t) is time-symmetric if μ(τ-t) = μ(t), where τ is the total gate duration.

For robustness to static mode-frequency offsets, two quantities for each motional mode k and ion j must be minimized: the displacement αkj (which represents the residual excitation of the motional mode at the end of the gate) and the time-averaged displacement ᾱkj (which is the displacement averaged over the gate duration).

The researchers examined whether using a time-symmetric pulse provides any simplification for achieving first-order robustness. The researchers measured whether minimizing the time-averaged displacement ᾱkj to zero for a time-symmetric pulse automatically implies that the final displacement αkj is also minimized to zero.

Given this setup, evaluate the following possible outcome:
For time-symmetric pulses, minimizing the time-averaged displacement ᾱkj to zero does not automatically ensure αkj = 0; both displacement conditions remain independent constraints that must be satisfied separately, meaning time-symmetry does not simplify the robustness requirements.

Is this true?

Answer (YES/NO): NO